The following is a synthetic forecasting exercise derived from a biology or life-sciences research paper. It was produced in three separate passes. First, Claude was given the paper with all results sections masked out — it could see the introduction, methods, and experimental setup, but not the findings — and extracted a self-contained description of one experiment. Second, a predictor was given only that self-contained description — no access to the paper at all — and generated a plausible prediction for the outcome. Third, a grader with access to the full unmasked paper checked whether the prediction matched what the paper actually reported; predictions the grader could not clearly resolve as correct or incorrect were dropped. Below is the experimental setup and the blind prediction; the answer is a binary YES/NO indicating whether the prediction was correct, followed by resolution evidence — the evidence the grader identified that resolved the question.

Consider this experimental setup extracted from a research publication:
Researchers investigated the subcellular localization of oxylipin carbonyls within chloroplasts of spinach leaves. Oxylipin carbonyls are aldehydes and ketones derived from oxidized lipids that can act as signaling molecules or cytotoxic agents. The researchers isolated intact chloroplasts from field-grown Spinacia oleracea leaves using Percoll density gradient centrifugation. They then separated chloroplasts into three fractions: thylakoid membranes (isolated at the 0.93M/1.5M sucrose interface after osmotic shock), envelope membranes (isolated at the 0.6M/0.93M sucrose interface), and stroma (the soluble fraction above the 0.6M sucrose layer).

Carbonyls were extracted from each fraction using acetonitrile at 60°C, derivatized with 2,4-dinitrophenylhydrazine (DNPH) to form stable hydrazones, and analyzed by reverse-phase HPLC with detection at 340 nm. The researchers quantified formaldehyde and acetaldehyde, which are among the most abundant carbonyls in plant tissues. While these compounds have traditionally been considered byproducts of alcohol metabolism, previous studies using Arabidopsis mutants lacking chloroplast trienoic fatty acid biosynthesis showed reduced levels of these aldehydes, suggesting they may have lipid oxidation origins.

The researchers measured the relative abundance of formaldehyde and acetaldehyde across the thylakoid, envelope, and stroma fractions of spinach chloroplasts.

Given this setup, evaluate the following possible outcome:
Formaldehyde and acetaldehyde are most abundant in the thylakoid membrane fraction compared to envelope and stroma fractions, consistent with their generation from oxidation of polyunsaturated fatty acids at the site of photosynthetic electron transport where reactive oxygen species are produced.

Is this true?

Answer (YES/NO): YES